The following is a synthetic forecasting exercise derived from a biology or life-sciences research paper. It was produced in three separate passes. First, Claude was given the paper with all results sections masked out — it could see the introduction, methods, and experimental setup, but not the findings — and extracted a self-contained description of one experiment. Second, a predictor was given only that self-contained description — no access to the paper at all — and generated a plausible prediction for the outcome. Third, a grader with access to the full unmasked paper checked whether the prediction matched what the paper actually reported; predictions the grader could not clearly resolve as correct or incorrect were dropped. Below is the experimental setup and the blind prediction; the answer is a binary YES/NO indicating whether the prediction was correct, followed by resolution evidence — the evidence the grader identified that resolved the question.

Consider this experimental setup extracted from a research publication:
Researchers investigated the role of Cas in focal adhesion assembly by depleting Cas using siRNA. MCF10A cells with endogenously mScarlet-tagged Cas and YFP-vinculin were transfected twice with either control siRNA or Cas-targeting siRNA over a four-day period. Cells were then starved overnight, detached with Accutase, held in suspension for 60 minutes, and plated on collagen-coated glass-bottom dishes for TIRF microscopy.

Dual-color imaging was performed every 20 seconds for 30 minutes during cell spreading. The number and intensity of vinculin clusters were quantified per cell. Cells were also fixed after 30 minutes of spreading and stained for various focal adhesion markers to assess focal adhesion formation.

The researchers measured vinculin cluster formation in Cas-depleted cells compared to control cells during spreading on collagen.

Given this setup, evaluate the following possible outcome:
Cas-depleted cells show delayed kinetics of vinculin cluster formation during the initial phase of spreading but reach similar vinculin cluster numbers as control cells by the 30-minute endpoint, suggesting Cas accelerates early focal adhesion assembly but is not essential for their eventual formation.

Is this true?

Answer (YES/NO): NO